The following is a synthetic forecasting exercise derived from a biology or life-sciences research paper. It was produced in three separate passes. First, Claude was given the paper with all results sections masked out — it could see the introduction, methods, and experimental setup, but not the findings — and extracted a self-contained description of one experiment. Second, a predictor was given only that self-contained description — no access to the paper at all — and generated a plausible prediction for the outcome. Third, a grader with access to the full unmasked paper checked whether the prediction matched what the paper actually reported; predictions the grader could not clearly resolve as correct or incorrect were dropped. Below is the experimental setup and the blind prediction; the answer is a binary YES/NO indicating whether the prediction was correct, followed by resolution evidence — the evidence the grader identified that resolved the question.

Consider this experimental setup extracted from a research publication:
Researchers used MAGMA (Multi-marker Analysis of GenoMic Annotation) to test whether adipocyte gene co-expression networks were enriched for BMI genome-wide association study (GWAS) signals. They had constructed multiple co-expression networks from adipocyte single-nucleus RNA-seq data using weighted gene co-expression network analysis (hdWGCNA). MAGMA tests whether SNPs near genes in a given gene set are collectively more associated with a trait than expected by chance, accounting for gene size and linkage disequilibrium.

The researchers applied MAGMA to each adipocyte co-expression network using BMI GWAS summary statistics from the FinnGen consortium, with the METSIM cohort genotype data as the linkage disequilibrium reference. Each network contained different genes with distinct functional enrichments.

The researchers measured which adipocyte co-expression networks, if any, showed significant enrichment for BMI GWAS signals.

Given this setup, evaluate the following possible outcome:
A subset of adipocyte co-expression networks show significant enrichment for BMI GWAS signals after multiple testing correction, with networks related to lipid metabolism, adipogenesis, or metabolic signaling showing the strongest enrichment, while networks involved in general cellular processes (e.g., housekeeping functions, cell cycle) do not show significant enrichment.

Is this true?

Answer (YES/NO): NO